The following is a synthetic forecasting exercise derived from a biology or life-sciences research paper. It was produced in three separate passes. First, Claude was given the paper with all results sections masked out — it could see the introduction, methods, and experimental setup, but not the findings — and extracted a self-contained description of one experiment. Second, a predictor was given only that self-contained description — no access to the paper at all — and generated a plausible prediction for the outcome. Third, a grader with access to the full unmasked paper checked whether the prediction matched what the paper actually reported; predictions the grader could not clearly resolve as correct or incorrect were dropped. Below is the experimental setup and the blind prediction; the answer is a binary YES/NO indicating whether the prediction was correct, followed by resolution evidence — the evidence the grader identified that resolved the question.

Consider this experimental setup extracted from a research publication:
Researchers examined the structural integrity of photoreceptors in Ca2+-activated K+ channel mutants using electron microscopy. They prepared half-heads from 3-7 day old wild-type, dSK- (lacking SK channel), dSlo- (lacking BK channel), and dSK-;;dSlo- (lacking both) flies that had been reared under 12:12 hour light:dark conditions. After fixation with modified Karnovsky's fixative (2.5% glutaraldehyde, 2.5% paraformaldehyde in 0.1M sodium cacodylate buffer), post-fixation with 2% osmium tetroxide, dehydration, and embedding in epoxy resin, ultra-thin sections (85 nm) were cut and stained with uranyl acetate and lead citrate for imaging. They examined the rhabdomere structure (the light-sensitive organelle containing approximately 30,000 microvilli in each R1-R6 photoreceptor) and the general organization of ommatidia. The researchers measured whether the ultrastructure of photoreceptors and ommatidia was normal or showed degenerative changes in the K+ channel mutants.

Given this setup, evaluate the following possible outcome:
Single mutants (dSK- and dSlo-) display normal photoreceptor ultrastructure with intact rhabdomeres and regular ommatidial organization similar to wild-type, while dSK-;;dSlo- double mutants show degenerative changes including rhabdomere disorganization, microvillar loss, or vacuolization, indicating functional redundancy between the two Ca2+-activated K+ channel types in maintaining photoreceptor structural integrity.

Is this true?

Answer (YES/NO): NO